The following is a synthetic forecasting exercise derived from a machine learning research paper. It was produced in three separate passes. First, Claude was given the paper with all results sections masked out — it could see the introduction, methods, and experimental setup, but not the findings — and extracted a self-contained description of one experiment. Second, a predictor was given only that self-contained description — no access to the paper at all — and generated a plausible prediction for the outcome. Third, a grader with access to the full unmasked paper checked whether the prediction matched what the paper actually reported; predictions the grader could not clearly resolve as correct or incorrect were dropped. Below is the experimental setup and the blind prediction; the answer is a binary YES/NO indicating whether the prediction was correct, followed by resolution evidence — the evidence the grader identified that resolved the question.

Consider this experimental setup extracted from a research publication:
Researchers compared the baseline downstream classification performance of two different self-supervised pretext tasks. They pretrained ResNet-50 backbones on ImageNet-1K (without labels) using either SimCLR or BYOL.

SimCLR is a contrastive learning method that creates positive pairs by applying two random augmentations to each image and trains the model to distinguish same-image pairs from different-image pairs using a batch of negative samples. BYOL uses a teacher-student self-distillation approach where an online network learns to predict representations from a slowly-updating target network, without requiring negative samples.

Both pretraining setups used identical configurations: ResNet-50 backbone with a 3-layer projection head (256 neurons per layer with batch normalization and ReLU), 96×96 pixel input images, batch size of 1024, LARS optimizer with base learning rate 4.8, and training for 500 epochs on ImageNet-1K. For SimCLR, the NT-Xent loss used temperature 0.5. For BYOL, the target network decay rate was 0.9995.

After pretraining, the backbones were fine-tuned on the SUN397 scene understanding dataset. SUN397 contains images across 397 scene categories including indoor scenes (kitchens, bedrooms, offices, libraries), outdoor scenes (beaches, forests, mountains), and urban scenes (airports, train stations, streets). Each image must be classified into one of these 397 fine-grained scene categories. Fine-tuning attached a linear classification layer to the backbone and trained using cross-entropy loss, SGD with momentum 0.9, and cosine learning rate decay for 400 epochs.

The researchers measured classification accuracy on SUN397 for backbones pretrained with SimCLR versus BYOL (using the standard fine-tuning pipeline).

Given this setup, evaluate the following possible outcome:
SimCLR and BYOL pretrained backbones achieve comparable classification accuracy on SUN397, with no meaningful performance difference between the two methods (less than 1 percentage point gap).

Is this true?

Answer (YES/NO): NO